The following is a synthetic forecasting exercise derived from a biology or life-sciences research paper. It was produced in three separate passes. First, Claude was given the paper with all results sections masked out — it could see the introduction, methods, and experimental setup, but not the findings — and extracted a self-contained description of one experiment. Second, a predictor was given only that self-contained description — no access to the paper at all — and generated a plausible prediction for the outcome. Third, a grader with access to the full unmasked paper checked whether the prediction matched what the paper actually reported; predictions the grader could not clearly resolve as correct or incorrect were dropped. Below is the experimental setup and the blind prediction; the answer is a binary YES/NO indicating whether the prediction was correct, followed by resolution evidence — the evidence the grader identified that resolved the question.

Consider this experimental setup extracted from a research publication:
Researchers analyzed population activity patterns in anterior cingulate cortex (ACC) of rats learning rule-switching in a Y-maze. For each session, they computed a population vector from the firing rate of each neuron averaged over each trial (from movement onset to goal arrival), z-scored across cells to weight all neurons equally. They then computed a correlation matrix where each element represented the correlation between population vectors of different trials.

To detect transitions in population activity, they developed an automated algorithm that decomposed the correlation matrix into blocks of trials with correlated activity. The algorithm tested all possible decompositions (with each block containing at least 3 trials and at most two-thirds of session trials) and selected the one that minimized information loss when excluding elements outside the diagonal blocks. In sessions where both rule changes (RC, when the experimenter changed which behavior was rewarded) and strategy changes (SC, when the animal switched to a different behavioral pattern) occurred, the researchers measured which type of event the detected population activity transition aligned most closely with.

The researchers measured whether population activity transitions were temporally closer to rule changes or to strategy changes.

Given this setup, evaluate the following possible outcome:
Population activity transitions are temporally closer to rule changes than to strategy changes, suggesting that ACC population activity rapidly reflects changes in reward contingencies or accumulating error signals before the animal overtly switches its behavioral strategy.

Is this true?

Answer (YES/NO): NO